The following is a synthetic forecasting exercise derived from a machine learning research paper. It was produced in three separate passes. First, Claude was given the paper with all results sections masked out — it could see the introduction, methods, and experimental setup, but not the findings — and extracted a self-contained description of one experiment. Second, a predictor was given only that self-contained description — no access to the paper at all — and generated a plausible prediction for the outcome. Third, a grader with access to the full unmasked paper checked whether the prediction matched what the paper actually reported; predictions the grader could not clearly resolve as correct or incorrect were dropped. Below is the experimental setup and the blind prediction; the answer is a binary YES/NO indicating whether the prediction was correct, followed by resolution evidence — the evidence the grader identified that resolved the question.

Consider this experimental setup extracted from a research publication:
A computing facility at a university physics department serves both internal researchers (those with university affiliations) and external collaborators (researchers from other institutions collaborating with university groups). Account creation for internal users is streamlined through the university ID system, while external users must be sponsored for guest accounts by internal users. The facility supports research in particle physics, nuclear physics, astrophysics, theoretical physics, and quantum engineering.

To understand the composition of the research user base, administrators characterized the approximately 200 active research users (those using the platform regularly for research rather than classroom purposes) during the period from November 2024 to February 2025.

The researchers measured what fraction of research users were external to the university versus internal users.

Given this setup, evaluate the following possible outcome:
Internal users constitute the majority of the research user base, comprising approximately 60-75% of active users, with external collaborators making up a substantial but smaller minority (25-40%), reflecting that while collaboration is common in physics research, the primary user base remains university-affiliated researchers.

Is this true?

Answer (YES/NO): YES